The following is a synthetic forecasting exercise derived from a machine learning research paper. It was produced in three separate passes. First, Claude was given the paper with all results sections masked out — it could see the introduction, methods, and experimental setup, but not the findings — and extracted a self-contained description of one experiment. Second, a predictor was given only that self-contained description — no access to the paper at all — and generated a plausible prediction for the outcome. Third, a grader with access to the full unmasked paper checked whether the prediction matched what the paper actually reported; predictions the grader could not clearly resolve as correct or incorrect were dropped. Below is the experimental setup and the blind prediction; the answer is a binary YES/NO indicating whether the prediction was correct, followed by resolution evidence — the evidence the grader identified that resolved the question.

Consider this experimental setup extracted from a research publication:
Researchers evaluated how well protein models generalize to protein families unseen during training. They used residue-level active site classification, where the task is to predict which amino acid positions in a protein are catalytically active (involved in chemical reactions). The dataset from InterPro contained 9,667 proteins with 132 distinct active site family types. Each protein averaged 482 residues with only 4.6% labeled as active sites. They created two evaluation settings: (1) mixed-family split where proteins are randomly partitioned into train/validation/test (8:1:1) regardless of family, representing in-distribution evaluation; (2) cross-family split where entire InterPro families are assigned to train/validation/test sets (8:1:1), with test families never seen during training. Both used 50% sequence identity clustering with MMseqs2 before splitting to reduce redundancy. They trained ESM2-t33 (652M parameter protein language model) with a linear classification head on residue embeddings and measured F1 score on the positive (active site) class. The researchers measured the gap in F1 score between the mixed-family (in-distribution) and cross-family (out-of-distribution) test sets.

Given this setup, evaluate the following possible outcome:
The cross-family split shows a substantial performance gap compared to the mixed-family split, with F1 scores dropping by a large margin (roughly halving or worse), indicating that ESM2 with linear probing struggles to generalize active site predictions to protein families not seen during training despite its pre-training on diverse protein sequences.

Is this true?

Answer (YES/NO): YES